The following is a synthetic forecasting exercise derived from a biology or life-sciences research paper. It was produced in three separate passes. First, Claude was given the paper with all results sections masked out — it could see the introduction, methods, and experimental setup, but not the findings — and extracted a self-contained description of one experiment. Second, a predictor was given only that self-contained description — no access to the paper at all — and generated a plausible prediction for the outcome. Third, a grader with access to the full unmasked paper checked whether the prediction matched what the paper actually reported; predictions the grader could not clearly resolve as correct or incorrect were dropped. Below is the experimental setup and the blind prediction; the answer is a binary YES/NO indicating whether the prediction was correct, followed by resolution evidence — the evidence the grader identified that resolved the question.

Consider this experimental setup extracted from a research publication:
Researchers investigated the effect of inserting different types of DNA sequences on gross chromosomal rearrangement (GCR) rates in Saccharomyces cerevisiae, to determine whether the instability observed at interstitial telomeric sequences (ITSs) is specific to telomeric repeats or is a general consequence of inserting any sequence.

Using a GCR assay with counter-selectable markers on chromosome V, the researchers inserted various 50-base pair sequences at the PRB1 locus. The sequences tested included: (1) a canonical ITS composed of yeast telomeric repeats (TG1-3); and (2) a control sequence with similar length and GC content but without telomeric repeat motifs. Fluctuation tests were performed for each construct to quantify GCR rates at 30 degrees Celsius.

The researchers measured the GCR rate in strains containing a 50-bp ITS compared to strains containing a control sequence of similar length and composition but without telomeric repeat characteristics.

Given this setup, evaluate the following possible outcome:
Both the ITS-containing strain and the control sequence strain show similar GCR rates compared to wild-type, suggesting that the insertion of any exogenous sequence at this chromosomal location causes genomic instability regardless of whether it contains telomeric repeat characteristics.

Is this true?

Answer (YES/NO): NO